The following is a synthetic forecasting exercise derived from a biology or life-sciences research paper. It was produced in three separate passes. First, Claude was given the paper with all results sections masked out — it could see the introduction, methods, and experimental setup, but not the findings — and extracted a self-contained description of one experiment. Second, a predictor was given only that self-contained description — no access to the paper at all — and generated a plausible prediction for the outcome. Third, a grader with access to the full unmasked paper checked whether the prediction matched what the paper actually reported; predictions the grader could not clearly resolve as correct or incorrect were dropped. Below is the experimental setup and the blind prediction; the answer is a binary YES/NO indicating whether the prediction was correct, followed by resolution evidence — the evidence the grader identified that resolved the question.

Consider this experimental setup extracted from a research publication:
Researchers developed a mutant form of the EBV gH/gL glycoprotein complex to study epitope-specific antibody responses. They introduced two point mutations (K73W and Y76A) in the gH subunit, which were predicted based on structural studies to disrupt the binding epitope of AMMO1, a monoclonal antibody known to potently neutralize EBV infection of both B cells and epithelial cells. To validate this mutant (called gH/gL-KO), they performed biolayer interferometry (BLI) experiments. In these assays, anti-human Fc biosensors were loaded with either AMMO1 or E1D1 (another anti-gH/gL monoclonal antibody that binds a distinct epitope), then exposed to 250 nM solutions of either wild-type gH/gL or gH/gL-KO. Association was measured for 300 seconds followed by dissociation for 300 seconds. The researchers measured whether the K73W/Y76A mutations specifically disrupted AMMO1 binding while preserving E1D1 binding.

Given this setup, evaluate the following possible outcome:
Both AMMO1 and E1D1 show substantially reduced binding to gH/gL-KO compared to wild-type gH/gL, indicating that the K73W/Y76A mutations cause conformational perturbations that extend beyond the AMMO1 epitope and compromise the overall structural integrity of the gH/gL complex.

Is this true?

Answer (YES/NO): NO